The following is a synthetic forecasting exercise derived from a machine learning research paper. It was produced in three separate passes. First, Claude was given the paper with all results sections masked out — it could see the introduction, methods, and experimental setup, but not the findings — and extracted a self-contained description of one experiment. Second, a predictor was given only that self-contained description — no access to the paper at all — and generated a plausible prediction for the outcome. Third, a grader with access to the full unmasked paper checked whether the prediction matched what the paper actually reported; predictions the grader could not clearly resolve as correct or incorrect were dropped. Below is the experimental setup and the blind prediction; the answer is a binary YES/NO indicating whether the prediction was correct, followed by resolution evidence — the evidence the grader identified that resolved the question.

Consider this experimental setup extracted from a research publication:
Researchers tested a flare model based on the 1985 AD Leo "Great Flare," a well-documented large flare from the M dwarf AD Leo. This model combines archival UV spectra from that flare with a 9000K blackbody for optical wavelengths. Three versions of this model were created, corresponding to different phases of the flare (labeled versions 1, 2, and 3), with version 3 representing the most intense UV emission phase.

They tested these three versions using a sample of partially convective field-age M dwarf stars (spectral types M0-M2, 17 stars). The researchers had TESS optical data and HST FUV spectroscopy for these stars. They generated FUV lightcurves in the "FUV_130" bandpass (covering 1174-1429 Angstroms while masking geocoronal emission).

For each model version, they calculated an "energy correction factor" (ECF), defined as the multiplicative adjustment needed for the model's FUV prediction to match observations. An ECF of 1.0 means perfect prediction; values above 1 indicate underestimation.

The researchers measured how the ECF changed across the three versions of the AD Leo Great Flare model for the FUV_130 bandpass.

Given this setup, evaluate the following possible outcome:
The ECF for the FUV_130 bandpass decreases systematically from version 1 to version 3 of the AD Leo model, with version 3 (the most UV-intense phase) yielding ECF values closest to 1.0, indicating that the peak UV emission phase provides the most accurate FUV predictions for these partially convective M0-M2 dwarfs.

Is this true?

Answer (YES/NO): YES